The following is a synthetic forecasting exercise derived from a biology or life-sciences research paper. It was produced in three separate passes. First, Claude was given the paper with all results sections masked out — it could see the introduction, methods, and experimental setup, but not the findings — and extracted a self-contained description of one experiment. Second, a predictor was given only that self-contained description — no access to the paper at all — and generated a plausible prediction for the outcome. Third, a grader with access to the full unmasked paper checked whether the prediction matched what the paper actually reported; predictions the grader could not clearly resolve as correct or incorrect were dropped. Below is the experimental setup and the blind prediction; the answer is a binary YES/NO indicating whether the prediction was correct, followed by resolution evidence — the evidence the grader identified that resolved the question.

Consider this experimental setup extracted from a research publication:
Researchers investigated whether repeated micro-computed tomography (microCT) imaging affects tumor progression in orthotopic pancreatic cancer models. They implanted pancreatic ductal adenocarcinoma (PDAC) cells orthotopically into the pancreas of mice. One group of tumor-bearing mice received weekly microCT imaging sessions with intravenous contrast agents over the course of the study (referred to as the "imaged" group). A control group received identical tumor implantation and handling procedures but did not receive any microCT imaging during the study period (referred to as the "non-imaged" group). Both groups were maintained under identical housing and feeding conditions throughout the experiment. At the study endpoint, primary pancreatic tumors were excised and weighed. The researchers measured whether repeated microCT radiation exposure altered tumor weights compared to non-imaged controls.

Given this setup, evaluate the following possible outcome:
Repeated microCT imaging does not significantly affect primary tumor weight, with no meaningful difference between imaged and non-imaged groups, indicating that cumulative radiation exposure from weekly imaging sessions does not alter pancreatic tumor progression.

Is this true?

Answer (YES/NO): YES